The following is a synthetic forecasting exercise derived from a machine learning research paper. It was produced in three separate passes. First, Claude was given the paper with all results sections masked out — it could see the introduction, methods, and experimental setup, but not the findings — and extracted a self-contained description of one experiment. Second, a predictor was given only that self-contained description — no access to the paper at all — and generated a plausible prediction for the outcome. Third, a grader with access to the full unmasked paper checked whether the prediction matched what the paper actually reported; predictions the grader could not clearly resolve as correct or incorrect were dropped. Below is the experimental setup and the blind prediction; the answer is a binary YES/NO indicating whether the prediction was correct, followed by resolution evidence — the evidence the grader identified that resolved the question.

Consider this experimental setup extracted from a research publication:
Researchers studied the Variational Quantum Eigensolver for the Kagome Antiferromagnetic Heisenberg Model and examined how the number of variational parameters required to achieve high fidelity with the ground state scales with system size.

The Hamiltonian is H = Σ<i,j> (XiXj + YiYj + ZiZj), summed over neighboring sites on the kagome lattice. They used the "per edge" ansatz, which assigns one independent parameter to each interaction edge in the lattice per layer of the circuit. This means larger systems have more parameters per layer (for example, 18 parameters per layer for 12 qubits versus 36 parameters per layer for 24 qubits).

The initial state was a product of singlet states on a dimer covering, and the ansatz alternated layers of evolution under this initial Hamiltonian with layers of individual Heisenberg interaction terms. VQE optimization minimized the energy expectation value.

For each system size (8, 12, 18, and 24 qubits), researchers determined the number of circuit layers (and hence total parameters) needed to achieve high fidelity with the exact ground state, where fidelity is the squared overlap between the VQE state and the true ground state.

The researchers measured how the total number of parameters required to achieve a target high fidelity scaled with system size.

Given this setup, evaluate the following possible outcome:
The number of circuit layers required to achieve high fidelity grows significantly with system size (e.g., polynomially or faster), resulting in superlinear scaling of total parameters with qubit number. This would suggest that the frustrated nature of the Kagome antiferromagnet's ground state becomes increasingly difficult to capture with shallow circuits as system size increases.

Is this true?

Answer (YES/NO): YES